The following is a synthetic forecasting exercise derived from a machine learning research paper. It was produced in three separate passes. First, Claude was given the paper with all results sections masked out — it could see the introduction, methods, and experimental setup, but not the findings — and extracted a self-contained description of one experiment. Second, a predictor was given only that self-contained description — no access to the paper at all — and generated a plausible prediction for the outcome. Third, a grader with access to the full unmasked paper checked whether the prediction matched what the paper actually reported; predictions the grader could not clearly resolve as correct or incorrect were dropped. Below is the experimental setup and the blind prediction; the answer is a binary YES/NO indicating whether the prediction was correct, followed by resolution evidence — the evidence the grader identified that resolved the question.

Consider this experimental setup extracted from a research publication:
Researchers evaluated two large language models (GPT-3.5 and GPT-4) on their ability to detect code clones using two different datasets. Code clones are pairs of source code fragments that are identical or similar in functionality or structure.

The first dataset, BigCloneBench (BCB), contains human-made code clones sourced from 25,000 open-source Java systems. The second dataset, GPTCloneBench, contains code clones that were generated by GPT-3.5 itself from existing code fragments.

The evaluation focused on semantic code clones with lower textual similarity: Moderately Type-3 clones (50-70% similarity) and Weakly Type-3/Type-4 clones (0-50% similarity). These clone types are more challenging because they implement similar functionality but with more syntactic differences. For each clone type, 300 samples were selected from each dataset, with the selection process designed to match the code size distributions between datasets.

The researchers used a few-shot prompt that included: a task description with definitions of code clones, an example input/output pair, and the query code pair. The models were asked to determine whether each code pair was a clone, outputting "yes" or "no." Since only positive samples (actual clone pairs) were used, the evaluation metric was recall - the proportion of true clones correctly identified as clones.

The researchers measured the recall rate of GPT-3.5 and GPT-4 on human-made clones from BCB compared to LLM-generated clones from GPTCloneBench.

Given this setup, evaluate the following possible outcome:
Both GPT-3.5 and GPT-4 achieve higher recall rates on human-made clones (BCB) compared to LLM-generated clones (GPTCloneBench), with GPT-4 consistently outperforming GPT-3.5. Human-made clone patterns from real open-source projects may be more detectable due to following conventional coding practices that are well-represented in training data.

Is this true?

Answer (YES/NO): NO